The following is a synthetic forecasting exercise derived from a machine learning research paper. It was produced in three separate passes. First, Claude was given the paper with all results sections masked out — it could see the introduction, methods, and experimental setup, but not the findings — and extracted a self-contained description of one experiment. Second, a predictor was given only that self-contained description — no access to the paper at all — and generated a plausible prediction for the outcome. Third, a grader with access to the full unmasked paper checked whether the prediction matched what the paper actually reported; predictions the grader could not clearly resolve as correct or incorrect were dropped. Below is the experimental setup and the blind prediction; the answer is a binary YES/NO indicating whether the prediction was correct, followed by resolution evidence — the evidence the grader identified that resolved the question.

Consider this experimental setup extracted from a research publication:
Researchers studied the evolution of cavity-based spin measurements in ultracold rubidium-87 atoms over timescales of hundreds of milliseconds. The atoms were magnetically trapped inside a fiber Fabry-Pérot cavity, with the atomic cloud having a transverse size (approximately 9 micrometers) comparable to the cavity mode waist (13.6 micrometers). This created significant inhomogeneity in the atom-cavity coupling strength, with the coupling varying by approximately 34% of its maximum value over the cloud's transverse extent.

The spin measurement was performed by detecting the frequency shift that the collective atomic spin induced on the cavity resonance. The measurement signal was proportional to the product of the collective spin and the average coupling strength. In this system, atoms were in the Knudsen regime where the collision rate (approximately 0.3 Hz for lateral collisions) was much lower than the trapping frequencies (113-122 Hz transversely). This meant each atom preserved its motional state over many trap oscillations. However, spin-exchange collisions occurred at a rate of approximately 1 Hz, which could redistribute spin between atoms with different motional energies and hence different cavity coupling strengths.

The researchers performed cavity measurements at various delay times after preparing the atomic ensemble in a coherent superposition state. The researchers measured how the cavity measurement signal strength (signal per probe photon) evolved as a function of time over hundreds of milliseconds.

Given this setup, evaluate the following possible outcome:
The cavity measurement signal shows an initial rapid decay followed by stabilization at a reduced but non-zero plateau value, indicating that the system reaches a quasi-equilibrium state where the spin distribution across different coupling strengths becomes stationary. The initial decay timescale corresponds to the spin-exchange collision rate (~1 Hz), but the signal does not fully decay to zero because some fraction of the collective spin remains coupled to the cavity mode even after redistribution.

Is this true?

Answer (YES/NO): NO